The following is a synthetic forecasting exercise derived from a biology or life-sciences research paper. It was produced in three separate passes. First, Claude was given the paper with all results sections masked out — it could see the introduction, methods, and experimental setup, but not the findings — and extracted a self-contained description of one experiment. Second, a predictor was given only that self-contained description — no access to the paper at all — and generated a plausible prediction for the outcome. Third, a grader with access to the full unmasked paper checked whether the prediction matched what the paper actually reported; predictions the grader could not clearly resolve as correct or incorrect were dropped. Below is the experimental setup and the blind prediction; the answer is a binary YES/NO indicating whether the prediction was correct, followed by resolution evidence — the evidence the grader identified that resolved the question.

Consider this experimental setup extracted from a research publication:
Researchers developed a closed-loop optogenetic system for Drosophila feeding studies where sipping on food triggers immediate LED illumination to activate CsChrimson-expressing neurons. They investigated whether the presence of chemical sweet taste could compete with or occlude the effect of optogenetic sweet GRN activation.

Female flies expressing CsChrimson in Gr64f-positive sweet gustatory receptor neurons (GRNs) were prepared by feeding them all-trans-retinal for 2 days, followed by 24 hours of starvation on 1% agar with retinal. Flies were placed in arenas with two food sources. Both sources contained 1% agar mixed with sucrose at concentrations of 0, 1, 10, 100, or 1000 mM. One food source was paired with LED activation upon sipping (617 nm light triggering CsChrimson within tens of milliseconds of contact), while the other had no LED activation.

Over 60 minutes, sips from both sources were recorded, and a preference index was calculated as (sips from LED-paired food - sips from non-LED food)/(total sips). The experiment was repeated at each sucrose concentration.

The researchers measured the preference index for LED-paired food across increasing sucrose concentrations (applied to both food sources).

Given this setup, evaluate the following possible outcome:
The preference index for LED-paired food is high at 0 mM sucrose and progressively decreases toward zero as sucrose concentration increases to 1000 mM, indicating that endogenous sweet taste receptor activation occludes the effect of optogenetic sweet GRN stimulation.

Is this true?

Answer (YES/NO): NO